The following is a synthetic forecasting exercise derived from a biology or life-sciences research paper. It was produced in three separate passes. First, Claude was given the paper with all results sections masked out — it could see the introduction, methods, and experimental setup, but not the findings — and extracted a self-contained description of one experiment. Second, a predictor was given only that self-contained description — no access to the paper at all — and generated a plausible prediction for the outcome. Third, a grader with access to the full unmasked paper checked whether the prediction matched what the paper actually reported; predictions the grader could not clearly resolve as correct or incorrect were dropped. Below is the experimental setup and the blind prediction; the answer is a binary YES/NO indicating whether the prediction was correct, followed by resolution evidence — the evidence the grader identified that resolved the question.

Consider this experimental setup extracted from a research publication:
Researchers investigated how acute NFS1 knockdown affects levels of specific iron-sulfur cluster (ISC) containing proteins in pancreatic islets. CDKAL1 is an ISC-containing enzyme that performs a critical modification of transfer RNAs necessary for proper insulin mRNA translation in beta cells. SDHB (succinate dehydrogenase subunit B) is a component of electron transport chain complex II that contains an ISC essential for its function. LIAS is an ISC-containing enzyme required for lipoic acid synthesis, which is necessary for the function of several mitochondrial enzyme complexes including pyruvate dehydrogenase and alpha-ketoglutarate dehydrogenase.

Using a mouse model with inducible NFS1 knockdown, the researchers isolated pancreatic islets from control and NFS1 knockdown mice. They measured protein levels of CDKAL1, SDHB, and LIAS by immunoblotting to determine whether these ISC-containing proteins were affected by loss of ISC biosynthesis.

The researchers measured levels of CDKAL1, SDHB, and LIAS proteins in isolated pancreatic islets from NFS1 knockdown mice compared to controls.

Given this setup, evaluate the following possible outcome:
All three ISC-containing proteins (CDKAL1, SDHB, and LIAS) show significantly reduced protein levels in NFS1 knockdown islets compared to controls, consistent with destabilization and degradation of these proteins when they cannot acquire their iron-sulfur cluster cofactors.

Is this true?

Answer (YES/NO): YES